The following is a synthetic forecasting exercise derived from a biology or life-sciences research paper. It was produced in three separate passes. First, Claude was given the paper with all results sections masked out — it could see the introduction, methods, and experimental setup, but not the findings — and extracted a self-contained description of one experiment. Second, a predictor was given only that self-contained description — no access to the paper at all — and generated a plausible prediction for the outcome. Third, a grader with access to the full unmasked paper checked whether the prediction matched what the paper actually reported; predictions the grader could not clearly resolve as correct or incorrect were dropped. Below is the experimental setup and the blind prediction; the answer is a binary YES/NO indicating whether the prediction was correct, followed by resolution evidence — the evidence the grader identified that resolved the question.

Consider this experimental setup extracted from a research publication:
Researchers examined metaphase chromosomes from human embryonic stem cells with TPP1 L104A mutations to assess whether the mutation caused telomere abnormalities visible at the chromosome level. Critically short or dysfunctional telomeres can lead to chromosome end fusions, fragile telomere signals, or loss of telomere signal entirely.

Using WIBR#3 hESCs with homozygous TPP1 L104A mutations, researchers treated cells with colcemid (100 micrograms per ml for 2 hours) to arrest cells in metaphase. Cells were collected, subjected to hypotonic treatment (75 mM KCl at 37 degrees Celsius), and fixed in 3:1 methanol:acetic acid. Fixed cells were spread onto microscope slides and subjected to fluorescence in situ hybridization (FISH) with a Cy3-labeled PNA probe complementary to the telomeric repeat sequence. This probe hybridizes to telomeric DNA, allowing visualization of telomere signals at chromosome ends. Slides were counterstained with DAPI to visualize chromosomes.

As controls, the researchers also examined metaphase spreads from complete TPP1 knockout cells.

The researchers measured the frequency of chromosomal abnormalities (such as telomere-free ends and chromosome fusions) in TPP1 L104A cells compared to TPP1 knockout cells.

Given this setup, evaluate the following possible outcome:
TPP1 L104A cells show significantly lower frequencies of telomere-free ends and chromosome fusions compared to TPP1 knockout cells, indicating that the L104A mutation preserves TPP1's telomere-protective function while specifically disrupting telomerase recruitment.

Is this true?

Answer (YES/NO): YES